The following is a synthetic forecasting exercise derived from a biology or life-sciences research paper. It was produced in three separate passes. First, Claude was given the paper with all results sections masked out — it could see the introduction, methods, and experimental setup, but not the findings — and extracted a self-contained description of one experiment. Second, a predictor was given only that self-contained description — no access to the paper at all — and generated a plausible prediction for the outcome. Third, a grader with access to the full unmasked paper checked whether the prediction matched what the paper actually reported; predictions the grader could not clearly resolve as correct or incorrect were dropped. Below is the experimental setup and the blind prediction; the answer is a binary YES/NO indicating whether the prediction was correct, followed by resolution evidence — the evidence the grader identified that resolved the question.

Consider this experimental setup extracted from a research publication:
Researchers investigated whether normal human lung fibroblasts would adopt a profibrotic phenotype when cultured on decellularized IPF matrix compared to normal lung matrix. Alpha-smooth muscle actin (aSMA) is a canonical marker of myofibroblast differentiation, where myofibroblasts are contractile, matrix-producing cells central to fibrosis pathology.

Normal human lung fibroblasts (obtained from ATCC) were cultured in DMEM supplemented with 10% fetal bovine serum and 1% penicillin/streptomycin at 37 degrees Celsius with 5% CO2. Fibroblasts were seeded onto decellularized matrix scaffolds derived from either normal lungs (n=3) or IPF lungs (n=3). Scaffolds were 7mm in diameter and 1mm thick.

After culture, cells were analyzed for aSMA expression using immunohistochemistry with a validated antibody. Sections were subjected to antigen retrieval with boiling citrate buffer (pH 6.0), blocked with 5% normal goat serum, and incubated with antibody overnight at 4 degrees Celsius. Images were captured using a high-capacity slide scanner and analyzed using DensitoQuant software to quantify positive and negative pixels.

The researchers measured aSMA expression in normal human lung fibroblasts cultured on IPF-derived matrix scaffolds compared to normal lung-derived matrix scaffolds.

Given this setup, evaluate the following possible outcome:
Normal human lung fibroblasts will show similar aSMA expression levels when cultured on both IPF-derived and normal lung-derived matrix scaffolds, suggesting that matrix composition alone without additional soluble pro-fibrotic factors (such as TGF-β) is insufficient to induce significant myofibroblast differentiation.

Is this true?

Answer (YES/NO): NO